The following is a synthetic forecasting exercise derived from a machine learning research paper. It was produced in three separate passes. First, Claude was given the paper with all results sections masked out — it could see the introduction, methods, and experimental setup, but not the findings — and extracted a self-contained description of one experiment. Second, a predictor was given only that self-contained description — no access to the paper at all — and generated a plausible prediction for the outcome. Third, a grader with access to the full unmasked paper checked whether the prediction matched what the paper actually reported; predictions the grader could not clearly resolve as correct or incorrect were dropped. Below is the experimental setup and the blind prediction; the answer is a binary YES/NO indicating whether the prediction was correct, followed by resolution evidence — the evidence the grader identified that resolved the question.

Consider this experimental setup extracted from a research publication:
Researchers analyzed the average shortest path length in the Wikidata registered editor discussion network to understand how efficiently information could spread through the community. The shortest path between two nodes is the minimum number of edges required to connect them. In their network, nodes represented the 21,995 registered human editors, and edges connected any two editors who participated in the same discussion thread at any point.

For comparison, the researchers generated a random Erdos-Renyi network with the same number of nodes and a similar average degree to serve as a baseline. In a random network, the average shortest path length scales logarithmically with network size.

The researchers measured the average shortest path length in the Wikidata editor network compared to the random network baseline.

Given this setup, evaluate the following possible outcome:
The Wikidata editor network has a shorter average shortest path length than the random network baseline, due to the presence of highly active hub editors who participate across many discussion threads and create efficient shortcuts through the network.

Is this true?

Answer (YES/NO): NO